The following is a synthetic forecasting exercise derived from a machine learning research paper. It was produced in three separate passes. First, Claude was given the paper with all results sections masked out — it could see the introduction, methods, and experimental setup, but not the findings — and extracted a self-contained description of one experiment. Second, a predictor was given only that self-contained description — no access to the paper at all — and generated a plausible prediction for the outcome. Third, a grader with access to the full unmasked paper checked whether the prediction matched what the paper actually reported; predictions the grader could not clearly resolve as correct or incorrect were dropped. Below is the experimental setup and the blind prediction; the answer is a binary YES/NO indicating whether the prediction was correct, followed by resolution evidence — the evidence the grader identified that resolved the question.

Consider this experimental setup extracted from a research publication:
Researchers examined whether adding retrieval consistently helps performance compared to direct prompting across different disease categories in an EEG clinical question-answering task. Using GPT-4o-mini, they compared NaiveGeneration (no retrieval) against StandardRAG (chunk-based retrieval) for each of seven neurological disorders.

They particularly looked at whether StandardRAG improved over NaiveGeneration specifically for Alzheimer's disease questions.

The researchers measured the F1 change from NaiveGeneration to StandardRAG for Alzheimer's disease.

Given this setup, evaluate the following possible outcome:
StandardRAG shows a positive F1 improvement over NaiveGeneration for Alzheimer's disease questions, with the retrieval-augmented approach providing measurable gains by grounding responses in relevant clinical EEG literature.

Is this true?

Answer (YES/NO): NO